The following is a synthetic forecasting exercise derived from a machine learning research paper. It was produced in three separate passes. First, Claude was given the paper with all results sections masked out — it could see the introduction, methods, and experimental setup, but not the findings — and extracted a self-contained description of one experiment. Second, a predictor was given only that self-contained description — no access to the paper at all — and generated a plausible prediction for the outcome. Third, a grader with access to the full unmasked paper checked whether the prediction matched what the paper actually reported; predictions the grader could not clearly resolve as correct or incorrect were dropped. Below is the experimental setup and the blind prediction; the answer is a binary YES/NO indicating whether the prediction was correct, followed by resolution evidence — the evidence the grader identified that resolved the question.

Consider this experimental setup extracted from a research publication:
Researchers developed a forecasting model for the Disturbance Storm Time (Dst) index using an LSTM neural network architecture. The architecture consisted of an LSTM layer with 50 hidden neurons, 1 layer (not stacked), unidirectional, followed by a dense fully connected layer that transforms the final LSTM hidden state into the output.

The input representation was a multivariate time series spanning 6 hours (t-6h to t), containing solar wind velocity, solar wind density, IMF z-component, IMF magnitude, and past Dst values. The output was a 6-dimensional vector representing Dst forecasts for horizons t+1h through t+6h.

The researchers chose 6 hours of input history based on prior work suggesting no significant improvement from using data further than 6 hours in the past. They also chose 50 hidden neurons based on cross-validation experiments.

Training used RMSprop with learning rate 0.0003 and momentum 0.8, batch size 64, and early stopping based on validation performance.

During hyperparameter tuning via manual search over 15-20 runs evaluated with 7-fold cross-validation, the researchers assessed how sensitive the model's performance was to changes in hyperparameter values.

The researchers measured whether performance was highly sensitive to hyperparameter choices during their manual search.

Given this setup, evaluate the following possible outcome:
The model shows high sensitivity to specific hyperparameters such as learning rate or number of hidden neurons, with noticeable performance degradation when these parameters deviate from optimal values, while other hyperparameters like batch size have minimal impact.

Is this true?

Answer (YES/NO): NO